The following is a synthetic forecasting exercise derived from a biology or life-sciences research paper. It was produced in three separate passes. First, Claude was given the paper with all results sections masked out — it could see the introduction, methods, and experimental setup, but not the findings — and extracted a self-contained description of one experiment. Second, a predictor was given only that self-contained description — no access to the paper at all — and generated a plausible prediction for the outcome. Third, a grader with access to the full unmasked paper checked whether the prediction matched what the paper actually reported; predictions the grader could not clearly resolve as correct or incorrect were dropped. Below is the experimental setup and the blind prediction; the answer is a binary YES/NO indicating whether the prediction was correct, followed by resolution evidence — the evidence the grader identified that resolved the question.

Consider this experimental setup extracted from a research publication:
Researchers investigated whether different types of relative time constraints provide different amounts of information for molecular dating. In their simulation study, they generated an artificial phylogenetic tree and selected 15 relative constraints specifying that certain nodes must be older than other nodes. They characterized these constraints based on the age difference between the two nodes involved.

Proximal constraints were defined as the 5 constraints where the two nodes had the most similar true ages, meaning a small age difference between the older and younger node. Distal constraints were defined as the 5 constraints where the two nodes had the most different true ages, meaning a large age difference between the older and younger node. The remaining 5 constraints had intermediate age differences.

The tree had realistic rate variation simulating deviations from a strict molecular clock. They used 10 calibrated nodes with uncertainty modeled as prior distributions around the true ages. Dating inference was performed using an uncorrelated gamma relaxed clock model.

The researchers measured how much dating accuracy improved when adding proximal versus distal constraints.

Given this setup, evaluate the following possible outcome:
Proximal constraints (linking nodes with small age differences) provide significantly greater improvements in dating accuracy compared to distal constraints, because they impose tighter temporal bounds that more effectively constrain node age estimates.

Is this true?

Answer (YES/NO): NO